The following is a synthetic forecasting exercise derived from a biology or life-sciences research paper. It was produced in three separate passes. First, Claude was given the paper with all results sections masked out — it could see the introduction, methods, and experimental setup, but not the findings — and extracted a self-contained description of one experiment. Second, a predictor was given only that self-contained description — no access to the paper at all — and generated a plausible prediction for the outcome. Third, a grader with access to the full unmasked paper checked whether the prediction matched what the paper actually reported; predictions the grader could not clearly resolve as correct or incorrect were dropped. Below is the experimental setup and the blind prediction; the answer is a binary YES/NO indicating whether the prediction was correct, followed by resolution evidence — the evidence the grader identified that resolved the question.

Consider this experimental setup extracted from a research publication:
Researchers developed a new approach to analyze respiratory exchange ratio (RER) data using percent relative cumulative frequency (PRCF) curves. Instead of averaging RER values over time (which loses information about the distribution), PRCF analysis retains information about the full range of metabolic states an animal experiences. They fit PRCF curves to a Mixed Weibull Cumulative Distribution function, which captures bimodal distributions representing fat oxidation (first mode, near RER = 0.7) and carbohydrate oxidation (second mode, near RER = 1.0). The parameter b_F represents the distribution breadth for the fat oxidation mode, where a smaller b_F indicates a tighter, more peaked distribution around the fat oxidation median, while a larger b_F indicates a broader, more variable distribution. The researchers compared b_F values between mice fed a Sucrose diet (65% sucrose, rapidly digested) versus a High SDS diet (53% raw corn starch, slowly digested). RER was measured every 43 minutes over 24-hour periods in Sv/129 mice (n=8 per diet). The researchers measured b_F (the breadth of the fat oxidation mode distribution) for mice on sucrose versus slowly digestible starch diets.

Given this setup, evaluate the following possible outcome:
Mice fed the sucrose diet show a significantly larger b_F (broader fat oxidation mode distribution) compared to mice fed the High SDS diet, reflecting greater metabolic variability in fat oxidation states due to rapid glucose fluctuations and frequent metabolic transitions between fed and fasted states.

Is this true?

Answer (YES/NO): NO